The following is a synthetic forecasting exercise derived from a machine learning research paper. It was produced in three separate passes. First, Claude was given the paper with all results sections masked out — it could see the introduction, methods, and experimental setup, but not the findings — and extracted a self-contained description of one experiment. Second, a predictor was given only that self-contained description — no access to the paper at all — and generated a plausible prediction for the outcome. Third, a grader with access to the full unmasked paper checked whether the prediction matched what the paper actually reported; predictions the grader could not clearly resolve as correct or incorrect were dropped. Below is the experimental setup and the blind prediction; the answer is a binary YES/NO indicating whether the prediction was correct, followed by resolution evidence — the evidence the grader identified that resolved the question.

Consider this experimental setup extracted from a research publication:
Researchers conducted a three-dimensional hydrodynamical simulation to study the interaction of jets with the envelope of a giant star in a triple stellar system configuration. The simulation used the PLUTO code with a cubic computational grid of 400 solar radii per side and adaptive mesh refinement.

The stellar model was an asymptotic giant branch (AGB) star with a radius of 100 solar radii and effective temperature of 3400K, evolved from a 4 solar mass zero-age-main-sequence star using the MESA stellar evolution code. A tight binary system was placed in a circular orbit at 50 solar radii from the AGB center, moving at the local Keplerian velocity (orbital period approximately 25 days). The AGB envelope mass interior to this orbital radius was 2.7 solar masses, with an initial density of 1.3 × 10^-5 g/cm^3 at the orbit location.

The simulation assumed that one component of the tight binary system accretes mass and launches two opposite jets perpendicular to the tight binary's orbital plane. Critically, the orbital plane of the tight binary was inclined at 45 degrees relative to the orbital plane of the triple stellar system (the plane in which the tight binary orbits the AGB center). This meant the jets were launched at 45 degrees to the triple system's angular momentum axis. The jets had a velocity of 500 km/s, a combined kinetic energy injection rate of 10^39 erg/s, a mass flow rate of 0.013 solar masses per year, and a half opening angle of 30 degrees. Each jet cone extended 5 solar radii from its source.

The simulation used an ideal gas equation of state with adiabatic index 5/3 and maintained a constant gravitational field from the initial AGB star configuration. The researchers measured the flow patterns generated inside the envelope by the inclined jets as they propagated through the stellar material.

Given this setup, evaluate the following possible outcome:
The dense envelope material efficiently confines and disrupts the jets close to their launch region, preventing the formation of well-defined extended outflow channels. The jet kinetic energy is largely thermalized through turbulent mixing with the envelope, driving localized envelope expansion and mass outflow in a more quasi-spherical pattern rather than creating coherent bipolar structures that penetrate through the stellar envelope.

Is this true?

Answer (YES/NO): NO